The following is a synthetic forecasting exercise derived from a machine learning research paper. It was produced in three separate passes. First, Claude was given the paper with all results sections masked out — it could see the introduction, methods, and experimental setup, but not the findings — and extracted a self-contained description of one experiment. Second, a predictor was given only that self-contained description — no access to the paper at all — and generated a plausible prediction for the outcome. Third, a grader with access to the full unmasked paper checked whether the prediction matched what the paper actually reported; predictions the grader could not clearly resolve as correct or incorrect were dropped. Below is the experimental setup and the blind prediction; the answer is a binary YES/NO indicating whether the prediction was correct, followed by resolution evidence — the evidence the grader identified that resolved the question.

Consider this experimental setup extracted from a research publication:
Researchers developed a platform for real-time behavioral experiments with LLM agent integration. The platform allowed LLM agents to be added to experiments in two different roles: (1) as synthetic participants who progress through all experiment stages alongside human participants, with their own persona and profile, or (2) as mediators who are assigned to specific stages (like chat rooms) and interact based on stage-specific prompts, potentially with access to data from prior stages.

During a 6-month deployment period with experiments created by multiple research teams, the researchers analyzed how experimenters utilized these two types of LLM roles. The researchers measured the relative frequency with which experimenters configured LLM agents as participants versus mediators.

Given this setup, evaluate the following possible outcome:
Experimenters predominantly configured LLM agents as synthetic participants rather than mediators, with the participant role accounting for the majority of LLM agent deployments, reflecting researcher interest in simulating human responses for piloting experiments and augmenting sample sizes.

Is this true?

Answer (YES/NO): NO